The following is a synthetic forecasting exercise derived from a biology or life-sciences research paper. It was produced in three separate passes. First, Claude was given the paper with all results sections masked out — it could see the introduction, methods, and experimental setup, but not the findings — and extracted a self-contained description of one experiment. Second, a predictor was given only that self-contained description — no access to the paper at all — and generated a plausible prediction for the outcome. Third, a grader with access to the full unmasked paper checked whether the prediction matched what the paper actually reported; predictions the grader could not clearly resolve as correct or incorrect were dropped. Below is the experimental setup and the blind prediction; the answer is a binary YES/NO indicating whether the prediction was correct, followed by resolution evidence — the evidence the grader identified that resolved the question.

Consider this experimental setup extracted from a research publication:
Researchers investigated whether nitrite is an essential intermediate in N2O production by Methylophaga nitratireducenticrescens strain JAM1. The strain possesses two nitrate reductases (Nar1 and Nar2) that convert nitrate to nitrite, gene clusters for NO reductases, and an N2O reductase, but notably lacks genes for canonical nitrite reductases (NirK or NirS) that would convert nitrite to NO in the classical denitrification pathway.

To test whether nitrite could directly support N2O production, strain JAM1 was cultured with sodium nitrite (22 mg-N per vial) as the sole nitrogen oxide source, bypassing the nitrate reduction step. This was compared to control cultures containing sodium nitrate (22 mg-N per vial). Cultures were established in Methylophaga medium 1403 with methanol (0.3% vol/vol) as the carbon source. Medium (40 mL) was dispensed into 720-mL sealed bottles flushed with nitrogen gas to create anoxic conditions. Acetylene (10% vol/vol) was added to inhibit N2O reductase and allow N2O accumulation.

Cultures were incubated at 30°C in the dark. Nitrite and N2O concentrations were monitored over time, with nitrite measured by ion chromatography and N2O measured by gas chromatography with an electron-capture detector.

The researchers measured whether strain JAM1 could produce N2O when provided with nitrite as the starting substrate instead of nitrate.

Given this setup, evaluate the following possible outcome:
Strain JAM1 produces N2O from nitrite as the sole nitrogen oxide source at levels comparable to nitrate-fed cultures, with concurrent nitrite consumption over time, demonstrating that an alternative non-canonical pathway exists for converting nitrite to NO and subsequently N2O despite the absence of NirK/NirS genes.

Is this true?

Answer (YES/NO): NO